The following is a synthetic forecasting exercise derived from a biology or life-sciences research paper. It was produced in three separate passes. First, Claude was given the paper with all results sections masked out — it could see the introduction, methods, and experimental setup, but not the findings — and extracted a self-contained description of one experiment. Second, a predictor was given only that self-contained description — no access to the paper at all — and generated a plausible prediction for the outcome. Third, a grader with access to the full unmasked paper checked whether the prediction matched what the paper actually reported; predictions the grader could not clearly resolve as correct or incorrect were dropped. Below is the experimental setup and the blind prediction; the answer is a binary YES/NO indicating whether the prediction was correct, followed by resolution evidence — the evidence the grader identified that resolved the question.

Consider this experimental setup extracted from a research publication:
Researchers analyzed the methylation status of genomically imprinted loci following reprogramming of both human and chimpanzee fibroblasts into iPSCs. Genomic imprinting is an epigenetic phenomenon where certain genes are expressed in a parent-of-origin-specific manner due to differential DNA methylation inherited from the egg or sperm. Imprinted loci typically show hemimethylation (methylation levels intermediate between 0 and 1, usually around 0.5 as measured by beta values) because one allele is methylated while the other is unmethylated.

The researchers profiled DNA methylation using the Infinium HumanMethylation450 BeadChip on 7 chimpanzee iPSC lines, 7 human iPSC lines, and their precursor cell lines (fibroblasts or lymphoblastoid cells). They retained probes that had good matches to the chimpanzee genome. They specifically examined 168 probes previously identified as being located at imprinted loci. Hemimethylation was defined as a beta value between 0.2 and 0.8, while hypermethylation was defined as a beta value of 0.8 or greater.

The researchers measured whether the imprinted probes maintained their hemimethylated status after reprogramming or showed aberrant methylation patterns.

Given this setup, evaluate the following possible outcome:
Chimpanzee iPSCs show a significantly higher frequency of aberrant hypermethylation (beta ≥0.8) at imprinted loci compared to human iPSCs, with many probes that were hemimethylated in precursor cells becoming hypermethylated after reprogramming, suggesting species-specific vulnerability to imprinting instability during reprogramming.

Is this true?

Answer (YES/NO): NO